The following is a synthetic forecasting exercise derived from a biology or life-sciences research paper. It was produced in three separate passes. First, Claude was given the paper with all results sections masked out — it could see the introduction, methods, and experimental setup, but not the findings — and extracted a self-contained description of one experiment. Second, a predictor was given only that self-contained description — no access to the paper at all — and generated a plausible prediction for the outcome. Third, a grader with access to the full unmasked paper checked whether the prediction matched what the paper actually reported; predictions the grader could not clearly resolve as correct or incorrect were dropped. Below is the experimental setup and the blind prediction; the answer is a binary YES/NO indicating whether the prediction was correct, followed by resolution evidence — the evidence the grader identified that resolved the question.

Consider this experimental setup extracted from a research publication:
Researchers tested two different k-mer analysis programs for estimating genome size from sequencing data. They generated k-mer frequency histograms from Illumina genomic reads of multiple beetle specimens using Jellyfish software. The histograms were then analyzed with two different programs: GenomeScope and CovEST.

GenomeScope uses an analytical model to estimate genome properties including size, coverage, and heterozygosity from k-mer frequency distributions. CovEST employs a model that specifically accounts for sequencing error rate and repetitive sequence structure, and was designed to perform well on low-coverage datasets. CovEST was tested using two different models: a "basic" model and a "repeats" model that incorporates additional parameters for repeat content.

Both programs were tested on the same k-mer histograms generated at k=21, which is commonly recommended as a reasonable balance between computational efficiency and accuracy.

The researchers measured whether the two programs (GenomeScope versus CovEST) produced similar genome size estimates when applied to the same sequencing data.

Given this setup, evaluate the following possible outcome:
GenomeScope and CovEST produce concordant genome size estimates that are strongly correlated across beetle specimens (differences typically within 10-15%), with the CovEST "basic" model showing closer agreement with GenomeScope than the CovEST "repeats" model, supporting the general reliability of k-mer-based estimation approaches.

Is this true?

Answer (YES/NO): NO